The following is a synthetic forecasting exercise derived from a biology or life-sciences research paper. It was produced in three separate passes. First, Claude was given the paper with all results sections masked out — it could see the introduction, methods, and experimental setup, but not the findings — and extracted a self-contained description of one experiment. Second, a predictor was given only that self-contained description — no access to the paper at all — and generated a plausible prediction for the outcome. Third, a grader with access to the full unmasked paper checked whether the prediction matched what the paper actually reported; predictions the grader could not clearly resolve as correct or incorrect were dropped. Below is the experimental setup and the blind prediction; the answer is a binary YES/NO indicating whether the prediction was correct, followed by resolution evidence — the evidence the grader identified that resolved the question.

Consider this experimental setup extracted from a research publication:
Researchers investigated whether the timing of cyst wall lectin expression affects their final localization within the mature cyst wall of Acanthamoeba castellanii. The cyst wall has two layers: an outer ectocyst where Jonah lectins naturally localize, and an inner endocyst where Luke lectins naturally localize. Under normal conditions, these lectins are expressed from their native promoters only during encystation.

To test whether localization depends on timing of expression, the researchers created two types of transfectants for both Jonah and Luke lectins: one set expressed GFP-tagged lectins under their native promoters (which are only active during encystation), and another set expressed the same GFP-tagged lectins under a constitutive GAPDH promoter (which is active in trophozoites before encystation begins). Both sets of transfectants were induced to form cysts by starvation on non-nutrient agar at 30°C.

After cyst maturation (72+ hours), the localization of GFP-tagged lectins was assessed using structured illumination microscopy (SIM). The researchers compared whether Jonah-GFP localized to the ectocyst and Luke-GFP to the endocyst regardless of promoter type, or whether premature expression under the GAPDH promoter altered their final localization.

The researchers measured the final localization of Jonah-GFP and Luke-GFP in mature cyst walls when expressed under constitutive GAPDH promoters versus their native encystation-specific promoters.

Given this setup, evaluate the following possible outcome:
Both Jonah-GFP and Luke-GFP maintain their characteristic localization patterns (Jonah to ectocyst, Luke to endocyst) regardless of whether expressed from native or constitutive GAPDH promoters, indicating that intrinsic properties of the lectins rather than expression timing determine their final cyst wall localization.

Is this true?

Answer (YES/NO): YES